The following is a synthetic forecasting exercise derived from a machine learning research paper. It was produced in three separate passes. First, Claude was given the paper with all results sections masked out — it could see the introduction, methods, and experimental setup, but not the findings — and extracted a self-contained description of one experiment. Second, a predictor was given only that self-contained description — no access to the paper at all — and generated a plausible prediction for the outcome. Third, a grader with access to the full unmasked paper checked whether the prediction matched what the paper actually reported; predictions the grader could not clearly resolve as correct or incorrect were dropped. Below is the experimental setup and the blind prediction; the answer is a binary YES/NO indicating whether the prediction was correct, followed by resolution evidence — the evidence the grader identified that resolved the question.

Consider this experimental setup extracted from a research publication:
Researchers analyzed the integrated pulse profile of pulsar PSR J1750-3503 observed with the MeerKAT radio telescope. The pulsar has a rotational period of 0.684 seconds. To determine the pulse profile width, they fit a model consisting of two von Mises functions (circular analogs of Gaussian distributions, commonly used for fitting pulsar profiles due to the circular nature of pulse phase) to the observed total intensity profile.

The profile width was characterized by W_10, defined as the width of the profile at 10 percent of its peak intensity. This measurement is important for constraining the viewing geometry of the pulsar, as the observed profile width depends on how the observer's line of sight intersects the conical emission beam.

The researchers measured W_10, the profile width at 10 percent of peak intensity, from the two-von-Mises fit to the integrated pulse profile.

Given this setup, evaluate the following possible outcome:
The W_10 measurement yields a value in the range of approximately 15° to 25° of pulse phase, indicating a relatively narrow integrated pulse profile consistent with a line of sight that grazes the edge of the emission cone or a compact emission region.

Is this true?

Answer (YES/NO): NO